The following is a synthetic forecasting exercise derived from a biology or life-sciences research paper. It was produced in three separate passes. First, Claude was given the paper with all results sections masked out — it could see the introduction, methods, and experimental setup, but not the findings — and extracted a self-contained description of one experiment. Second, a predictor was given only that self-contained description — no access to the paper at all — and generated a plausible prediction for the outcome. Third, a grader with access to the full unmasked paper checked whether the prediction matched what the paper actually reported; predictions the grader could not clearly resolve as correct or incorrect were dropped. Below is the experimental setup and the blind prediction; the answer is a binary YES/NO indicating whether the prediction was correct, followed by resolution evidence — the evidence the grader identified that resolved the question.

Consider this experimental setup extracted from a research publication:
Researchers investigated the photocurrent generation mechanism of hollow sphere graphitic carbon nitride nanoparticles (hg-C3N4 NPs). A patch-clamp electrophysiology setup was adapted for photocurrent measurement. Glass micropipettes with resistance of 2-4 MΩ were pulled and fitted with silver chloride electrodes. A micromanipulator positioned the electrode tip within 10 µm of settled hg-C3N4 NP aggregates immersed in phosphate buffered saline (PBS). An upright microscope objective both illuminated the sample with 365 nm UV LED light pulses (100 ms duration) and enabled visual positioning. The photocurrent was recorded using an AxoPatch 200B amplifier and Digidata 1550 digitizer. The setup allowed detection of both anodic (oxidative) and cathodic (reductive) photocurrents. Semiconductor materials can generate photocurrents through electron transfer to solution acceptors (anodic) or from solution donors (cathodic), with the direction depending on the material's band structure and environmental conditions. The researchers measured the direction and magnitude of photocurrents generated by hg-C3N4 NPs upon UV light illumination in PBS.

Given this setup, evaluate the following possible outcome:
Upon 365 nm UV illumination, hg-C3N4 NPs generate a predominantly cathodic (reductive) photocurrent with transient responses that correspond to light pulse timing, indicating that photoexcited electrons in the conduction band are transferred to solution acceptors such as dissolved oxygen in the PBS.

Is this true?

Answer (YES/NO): NO